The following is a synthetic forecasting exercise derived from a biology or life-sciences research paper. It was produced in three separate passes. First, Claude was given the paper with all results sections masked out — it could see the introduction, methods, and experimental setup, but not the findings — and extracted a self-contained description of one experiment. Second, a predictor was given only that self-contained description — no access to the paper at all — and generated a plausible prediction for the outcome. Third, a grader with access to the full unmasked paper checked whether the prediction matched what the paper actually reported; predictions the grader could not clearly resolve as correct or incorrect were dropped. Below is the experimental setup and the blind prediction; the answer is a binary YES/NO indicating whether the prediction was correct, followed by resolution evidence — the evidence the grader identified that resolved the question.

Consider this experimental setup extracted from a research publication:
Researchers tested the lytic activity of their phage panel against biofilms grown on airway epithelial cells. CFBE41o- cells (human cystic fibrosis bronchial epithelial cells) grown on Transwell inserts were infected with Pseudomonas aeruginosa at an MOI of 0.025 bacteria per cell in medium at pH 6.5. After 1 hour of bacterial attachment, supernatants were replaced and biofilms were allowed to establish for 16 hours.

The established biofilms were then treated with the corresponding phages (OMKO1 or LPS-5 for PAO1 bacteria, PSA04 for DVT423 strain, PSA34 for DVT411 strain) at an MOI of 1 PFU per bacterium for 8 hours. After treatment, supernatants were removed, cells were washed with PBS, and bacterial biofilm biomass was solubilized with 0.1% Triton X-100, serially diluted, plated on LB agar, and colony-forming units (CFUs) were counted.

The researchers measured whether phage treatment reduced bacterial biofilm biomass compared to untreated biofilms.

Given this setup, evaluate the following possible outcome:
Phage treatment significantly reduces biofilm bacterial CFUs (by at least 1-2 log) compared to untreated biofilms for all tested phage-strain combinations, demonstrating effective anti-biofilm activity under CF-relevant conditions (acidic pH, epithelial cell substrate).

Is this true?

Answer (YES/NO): NO